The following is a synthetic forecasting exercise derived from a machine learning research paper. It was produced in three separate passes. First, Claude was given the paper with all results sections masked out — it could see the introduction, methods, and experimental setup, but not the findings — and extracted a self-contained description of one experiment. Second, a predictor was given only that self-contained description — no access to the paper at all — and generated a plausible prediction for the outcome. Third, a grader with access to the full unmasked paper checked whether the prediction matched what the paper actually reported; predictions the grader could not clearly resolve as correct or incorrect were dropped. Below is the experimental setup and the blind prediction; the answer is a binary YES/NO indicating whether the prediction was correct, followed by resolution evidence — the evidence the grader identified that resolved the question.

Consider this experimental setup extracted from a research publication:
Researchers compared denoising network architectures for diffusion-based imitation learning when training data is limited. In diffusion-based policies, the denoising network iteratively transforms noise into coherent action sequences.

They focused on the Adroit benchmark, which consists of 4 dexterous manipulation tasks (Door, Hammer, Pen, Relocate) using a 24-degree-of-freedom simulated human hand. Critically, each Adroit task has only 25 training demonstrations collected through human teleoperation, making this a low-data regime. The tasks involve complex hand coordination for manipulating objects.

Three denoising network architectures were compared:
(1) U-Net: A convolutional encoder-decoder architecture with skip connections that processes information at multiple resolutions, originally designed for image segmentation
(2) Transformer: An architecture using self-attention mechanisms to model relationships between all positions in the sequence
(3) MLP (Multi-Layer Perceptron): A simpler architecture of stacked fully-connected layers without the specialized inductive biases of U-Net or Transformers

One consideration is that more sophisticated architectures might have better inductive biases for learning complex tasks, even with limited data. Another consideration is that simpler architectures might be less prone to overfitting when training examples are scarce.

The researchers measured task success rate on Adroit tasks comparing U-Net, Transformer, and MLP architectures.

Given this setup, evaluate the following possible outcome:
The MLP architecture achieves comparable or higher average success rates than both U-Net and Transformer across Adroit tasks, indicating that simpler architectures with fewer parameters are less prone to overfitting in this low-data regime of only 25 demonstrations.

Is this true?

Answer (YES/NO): NO